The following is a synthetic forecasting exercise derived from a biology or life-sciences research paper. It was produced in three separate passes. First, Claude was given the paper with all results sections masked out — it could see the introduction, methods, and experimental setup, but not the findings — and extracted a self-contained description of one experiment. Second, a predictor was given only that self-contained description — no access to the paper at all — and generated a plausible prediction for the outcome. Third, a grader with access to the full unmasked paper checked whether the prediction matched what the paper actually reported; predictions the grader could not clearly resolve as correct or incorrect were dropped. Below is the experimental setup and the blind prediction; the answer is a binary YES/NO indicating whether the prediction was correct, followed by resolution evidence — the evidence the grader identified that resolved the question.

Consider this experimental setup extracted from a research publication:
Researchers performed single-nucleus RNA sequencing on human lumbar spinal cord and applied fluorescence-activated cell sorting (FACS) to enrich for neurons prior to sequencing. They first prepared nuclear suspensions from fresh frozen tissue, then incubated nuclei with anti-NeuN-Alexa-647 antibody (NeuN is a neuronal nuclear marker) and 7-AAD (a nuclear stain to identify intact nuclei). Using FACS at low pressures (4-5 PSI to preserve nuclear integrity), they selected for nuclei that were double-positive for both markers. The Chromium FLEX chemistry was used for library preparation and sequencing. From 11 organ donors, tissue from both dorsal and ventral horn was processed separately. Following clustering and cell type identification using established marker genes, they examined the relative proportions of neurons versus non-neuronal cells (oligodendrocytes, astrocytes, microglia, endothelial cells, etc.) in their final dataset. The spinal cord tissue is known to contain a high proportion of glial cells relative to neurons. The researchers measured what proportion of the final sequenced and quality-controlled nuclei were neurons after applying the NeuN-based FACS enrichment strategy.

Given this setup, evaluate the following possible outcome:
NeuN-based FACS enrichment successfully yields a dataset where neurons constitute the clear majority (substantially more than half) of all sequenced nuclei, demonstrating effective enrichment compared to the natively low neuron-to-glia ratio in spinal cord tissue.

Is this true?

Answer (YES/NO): NO